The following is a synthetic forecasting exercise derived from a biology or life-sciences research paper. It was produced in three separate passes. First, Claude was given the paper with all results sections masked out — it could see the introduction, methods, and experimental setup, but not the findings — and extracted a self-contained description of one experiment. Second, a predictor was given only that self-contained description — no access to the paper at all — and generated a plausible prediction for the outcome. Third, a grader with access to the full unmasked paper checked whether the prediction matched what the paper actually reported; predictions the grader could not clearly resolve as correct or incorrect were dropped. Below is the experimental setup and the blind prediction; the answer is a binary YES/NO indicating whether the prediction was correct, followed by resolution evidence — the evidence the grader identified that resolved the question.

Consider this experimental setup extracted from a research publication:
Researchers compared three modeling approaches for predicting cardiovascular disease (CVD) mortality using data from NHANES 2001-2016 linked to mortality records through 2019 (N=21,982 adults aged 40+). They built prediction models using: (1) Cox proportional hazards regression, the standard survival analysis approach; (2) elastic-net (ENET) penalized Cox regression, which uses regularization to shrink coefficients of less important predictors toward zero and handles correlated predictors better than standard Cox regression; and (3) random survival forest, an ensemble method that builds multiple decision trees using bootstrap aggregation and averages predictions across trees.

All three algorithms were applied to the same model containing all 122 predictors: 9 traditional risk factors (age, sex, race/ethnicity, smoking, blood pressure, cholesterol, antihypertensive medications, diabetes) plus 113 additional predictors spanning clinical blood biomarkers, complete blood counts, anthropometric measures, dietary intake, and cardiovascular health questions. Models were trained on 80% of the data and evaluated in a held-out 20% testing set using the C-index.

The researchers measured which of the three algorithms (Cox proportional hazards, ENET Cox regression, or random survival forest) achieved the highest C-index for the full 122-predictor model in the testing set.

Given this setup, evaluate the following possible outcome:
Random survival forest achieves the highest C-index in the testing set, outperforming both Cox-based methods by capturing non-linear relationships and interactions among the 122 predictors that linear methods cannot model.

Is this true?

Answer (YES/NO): NO